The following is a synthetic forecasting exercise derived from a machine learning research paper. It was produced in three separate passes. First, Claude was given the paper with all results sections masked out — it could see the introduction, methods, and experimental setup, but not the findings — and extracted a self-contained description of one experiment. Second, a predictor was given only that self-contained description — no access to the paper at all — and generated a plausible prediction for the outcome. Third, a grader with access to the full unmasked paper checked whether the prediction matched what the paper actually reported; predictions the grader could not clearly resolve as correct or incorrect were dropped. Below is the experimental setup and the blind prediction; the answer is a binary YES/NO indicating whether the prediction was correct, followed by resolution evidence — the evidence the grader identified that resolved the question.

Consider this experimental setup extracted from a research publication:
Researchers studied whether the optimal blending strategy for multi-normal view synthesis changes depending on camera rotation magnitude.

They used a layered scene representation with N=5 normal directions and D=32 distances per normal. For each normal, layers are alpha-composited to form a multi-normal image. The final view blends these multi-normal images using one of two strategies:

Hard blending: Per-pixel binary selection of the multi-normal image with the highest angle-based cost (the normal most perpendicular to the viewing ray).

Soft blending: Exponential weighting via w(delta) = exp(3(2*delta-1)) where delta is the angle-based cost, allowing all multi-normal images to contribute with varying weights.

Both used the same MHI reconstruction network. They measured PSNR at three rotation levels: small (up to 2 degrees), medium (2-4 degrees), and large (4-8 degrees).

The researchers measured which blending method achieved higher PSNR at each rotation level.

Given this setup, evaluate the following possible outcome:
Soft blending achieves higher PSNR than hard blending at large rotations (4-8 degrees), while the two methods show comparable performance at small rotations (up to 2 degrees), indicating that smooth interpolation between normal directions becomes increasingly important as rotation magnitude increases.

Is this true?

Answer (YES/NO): NO